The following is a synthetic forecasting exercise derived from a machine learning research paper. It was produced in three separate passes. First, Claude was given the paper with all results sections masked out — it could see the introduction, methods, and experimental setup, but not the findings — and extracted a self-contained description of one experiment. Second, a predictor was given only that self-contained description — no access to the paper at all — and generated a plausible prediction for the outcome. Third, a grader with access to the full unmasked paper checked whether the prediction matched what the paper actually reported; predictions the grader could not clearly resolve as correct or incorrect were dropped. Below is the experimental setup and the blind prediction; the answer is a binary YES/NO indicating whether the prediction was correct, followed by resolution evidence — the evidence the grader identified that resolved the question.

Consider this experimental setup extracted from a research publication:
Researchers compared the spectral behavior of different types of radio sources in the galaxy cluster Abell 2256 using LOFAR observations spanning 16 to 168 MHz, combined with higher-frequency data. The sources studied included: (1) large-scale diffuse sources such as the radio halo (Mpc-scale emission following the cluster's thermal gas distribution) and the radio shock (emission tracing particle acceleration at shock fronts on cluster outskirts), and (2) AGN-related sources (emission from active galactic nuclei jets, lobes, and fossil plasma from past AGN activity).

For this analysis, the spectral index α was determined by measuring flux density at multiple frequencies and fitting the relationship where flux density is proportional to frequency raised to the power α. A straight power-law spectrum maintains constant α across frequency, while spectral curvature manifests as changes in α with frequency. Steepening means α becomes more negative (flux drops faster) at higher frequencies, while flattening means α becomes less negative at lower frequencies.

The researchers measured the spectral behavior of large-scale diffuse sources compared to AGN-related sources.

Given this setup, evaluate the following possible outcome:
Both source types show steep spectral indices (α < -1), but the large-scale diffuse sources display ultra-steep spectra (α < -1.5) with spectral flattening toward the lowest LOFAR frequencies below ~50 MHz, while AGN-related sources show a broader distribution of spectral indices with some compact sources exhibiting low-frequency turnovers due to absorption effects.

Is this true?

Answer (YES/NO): NO